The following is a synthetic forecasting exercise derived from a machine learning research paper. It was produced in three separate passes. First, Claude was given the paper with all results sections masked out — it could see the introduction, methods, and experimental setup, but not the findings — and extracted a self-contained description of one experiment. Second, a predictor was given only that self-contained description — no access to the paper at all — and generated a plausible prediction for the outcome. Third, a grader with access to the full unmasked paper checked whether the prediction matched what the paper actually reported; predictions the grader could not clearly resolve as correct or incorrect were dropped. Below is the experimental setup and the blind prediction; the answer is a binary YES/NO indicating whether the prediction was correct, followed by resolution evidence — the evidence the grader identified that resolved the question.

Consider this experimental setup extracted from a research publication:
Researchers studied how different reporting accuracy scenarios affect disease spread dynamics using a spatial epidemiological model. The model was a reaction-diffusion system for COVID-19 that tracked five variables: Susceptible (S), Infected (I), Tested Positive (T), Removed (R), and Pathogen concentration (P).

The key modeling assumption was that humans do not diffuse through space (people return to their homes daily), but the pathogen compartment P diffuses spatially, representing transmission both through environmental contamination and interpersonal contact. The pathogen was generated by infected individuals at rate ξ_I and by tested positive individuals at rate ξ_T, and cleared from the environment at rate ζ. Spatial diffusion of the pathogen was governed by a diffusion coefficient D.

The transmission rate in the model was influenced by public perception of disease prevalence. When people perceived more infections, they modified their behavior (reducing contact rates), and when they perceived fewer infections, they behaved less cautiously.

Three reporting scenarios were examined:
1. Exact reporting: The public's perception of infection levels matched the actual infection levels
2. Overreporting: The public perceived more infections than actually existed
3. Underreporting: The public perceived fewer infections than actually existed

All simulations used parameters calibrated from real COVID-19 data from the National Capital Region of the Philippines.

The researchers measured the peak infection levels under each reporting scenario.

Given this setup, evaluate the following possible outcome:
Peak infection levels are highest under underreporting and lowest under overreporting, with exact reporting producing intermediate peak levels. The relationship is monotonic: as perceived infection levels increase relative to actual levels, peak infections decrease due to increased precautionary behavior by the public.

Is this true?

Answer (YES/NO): NO